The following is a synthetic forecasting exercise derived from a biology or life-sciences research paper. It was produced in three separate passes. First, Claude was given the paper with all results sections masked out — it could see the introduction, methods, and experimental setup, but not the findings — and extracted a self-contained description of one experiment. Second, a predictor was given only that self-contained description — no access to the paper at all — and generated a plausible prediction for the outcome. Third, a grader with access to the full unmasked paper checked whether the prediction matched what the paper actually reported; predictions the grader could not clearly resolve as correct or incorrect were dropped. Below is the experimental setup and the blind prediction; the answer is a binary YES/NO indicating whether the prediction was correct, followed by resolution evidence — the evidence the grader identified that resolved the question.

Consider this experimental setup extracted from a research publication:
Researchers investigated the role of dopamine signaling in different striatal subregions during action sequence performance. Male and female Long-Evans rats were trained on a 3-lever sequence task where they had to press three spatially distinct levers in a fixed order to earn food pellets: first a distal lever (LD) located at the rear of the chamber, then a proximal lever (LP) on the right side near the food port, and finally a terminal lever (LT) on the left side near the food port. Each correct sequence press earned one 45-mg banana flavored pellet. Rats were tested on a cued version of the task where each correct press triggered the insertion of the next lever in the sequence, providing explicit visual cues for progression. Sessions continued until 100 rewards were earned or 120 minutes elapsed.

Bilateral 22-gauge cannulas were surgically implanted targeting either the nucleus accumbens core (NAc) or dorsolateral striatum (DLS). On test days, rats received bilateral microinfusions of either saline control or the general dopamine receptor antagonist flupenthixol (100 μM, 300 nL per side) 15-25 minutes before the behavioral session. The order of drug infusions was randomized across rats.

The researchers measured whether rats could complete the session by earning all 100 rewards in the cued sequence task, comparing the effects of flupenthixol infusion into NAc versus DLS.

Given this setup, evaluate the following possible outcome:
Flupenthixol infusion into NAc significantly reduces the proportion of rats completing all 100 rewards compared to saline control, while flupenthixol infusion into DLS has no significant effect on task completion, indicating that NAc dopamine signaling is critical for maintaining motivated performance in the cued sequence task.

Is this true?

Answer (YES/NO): YES